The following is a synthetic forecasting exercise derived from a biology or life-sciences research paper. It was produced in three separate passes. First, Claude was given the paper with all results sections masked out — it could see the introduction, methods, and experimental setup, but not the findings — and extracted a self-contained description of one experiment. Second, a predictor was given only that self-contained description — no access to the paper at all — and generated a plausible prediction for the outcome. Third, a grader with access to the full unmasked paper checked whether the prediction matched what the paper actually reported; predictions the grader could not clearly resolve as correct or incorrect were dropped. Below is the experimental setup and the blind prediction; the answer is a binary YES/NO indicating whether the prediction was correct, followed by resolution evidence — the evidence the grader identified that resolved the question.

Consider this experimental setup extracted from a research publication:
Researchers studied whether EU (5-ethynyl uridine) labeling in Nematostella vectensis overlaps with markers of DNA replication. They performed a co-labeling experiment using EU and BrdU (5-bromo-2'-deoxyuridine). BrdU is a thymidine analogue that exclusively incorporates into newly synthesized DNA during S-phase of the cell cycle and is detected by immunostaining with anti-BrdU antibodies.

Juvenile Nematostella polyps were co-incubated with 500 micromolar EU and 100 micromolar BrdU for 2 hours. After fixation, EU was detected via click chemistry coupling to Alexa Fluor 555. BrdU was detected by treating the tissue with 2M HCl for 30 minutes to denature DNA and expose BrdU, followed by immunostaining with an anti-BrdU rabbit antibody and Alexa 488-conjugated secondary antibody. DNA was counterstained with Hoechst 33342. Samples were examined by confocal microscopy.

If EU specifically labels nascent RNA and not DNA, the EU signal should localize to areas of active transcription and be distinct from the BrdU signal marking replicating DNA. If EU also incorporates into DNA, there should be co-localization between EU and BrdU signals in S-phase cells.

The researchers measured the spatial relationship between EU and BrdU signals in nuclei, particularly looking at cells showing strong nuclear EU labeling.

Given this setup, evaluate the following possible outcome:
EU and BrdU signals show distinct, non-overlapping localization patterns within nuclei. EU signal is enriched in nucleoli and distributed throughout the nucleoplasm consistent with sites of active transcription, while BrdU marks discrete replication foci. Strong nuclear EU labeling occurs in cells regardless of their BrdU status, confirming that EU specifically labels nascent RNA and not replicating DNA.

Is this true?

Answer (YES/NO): NO